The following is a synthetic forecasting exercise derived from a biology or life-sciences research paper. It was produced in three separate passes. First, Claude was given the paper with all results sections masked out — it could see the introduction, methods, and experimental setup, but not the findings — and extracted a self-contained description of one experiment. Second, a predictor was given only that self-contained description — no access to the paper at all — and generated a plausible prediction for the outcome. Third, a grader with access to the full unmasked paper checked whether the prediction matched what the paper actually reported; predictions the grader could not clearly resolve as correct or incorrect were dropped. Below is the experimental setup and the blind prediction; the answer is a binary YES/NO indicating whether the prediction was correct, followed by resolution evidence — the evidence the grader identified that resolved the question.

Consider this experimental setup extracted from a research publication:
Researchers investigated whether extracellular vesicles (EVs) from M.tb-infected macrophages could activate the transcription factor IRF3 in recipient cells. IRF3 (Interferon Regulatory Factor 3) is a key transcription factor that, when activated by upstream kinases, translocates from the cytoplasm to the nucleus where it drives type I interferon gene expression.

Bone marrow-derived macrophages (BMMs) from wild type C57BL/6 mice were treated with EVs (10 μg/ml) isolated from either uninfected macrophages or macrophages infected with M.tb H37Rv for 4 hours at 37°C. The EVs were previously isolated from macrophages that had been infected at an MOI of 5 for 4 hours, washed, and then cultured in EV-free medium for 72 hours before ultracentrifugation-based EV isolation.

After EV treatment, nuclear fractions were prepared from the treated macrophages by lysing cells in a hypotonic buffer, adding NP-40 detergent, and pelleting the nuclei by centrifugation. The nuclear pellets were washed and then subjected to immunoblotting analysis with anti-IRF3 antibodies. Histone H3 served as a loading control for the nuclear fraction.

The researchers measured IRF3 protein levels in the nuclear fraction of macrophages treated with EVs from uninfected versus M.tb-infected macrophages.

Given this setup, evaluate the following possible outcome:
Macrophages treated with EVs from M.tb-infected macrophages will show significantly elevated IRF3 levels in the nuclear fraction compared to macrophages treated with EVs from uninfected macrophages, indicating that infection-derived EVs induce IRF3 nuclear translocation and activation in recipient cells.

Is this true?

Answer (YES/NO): YES